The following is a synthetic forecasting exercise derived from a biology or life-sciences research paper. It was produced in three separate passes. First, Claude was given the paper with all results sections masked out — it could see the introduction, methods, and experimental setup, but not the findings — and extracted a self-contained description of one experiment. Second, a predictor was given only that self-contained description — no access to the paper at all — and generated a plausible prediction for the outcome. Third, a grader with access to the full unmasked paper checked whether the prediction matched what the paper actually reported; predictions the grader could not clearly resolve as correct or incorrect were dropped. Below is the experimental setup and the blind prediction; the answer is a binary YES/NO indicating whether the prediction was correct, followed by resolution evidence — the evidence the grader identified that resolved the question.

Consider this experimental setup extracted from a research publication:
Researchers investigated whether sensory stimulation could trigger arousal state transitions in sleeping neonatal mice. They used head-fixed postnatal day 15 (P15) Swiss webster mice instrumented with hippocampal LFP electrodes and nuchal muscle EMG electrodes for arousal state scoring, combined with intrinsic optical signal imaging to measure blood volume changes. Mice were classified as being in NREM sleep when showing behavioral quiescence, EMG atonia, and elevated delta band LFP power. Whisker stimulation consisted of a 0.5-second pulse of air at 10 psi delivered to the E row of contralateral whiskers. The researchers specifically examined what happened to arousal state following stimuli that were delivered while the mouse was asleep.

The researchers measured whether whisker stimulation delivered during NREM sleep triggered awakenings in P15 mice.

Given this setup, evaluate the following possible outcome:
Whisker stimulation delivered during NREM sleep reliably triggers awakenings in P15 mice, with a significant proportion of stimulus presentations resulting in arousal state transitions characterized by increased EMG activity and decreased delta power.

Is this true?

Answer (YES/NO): NO